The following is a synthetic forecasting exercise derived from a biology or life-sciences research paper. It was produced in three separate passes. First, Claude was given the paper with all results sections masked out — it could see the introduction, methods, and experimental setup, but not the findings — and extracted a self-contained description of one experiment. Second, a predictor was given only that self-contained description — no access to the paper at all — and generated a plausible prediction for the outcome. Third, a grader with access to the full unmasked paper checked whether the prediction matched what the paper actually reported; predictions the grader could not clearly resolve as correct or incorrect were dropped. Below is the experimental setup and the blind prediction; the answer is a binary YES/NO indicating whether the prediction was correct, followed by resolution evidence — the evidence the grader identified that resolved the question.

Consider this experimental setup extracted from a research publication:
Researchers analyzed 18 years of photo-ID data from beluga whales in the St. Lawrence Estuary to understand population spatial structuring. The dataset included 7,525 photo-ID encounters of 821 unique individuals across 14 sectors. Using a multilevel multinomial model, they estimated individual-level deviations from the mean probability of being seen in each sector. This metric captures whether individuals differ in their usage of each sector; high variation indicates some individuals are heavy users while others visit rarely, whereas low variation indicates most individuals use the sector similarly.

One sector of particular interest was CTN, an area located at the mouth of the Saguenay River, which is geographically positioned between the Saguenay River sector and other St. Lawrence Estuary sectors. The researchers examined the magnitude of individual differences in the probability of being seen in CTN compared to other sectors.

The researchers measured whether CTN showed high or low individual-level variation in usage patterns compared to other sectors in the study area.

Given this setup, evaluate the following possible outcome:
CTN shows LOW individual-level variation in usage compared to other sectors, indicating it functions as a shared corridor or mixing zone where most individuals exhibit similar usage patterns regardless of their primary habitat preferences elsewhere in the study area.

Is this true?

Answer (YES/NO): YES